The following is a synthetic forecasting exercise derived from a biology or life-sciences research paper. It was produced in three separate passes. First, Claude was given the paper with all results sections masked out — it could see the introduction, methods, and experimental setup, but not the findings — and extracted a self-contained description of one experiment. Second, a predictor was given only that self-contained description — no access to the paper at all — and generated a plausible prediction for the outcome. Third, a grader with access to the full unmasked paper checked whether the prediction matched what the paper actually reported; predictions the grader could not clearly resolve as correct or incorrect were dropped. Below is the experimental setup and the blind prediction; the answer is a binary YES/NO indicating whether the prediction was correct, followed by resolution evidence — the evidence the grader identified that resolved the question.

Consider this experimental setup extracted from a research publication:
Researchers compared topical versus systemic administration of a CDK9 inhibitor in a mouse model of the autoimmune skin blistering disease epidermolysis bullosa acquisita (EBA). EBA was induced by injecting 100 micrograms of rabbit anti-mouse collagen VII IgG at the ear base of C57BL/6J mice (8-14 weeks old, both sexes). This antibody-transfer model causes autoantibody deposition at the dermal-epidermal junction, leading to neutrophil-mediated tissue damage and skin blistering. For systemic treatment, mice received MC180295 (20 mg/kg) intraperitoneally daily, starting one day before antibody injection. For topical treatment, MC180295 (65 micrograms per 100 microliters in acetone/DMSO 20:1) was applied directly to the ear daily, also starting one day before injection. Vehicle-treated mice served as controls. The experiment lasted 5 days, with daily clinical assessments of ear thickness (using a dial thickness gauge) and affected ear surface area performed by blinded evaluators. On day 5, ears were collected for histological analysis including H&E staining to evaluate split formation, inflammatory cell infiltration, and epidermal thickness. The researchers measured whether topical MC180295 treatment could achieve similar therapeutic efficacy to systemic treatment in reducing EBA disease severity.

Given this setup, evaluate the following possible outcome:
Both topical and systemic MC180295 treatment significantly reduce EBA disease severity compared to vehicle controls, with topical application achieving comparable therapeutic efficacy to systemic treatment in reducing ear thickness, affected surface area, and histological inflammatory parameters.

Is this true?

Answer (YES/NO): NO